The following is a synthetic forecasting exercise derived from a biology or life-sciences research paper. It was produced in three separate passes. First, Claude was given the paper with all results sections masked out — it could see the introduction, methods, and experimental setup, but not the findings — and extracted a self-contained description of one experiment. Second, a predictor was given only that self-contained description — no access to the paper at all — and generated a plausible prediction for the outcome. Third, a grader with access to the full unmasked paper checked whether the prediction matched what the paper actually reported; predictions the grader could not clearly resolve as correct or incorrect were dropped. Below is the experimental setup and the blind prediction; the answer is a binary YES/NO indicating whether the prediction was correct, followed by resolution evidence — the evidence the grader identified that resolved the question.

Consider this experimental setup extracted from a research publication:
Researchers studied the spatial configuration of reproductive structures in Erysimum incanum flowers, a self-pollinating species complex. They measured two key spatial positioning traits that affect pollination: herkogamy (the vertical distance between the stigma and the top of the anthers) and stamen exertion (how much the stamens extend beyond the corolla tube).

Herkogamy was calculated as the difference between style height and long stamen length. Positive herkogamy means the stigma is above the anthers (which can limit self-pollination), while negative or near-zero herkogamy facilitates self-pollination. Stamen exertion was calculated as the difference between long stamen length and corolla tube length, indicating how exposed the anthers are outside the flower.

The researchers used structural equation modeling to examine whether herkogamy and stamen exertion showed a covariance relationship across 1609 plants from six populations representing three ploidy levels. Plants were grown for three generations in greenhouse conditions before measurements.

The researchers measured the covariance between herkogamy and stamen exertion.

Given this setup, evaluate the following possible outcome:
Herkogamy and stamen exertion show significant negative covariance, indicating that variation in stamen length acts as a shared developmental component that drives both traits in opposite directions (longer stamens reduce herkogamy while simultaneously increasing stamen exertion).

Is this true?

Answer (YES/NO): YES